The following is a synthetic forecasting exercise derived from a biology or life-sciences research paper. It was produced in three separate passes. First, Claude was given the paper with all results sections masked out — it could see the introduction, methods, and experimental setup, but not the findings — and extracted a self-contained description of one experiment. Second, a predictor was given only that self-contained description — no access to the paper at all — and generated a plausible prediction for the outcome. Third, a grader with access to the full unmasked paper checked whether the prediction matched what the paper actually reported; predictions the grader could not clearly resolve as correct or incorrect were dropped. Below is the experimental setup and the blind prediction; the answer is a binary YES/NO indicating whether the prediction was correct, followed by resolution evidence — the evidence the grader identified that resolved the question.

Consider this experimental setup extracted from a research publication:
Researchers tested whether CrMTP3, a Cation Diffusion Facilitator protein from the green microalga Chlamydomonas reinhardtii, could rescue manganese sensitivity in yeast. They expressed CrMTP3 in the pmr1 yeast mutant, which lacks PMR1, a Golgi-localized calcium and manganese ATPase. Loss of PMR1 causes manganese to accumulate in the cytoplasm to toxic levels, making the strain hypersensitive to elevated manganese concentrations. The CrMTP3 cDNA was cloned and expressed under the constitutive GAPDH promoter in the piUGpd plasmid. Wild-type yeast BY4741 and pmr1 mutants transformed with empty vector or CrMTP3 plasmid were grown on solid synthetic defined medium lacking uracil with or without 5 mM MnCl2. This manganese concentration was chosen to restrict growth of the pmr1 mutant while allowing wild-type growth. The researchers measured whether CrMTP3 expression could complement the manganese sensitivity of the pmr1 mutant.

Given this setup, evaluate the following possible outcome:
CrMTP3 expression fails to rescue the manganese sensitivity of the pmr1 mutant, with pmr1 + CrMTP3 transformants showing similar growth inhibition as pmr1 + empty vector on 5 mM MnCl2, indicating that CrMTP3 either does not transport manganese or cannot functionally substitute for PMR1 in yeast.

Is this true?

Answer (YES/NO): NO